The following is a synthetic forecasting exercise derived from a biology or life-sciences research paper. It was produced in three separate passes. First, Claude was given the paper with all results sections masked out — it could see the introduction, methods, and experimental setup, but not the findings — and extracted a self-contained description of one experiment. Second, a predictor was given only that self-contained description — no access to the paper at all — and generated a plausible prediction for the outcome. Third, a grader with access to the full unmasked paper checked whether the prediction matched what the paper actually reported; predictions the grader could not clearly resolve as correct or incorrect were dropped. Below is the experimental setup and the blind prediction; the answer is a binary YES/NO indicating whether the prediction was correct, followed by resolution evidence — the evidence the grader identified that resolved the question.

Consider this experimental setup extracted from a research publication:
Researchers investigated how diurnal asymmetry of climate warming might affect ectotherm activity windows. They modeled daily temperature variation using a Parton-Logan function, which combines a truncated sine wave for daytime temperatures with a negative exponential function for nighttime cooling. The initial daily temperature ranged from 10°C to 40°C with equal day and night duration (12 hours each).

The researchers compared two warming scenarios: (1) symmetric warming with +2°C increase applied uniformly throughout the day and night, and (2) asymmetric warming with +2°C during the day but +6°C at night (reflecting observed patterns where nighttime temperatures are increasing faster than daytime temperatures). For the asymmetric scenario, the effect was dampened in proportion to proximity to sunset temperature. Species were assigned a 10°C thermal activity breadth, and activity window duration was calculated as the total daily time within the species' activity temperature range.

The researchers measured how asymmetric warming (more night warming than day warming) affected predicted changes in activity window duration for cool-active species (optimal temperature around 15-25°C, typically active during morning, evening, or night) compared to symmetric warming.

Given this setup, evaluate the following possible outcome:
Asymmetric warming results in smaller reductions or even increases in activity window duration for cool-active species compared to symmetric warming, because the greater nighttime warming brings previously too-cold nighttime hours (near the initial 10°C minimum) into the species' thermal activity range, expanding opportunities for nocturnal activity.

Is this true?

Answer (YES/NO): YES